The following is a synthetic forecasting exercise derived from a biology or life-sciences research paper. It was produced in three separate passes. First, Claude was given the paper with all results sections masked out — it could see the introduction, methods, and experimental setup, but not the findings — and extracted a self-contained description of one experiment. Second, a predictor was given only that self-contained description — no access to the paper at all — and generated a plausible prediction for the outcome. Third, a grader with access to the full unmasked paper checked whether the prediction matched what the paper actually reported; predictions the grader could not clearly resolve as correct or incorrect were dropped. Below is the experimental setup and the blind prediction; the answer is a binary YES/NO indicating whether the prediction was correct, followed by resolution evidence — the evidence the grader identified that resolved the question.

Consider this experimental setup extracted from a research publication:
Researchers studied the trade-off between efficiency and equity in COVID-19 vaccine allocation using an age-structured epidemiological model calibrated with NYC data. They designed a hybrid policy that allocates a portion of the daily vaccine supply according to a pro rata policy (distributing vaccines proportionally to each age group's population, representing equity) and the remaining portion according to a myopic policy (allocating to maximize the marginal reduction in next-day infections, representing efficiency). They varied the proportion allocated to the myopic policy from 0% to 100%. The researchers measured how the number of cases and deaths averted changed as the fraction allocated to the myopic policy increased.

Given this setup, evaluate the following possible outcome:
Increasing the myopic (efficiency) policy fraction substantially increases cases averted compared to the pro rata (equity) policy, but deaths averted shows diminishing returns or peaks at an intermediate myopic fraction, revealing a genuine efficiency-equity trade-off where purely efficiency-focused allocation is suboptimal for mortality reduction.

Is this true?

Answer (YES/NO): NO